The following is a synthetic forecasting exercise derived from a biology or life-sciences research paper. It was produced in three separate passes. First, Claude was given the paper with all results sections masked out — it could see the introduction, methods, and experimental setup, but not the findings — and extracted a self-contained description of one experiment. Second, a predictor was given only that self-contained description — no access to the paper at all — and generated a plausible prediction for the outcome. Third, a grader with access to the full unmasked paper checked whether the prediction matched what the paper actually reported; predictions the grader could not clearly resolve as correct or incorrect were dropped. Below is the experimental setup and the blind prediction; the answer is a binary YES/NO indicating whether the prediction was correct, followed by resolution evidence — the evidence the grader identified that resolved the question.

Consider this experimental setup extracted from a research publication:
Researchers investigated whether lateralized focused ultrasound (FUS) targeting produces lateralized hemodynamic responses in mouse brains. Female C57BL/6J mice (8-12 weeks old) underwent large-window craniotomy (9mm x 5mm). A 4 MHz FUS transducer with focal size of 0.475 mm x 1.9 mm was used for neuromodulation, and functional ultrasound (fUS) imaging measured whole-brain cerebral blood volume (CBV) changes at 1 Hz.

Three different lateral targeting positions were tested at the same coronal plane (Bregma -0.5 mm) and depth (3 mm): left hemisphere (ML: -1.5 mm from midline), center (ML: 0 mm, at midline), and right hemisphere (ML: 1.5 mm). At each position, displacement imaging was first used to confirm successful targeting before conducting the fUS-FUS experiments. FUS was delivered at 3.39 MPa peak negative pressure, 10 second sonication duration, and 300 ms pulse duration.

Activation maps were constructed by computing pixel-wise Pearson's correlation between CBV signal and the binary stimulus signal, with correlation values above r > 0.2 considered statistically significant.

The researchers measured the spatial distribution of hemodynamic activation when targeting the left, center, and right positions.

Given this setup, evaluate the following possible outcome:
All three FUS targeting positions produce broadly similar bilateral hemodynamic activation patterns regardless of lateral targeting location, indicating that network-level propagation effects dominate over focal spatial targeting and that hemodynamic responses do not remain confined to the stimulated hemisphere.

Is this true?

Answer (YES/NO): NO